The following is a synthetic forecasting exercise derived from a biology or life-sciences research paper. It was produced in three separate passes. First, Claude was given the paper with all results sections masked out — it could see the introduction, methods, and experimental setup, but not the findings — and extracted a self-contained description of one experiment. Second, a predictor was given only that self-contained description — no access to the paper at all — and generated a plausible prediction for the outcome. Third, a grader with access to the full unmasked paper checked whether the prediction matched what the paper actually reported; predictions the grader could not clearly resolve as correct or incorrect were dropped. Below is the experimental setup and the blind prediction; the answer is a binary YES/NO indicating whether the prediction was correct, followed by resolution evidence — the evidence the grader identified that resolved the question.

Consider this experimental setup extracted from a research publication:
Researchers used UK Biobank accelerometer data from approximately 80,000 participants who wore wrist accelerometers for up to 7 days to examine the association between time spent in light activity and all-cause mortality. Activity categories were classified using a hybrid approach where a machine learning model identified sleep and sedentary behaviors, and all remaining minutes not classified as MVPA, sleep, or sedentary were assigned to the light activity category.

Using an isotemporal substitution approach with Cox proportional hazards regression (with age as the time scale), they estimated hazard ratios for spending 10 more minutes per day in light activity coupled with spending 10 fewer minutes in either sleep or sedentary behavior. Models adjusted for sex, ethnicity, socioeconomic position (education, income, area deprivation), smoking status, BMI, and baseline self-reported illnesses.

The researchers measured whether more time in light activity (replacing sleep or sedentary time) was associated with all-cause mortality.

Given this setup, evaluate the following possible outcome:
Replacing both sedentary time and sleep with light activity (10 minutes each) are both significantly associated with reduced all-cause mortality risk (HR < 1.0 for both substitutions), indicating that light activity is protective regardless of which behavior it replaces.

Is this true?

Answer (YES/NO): NO